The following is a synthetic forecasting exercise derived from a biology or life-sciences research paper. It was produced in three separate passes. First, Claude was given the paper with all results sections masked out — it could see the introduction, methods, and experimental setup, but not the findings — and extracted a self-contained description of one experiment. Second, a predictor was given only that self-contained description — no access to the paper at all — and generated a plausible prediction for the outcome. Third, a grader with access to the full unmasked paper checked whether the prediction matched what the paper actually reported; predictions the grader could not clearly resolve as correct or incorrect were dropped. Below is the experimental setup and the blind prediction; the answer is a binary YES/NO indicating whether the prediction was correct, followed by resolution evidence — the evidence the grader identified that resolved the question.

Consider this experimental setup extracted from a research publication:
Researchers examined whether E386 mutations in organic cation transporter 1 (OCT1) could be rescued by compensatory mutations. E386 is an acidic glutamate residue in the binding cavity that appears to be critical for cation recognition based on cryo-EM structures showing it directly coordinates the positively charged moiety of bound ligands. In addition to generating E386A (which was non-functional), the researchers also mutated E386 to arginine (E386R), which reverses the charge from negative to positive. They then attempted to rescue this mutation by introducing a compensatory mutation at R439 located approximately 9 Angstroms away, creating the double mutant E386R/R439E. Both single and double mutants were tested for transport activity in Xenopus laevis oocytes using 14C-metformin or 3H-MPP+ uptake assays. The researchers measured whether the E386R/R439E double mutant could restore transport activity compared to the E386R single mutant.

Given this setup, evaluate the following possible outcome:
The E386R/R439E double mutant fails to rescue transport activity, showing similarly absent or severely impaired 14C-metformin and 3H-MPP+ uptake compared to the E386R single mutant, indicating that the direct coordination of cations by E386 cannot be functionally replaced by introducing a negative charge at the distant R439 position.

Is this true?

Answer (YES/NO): YES